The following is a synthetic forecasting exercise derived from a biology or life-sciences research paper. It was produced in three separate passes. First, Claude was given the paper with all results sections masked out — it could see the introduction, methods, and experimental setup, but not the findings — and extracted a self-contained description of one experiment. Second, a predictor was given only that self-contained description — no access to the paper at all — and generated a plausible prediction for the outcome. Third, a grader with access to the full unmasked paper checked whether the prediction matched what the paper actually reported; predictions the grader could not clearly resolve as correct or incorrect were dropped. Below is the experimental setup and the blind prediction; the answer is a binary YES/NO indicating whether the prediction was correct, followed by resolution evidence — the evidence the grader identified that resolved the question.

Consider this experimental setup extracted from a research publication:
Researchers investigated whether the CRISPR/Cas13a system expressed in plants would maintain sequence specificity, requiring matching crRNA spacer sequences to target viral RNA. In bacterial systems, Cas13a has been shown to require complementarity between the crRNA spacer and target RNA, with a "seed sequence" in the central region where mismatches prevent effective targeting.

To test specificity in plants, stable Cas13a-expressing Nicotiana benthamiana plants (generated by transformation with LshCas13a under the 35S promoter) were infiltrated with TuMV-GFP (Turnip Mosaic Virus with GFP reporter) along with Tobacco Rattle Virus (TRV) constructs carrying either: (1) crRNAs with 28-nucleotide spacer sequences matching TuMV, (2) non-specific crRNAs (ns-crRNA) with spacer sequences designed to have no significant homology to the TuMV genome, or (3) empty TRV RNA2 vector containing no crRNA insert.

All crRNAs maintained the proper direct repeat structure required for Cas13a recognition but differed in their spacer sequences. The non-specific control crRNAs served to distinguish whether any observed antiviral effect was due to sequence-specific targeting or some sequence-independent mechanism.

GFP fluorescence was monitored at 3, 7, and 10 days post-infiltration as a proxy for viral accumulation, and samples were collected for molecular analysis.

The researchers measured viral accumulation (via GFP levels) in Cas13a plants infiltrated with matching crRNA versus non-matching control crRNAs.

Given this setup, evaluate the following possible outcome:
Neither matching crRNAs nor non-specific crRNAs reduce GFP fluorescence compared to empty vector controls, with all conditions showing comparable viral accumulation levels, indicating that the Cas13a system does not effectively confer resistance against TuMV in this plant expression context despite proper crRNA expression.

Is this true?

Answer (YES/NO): NO